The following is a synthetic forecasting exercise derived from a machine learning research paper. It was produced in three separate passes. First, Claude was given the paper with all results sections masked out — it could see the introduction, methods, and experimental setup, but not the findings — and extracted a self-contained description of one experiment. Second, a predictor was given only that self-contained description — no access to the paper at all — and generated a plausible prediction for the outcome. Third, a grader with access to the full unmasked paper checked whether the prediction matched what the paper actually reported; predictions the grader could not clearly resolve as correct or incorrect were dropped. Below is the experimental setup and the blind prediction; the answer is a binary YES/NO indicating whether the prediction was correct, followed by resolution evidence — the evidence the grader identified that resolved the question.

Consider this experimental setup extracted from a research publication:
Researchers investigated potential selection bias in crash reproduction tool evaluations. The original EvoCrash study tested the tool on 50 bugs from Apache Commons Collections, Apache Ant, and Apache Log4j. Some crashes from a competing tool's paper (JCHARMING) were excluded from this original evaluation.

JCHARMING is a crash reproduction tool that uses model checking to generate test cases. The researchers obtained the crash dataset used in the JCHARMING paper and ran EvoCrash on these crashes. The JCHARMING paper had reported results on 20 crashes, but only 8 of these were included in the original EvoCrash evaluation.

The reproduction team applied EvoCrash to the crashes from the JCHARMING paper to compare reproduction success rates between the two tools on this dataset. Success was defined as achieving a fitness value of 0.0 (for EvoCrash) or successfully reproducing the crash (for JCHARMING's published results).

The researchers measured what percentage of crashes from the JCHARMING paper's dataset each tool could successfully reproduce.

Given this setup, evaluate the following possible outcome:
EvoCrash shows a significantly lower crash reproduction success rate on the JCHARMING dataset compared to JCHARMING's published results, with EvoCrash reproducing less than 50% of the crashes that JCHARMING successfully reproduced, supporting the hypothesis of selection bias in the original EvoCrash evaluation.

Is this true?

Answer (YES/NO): NO